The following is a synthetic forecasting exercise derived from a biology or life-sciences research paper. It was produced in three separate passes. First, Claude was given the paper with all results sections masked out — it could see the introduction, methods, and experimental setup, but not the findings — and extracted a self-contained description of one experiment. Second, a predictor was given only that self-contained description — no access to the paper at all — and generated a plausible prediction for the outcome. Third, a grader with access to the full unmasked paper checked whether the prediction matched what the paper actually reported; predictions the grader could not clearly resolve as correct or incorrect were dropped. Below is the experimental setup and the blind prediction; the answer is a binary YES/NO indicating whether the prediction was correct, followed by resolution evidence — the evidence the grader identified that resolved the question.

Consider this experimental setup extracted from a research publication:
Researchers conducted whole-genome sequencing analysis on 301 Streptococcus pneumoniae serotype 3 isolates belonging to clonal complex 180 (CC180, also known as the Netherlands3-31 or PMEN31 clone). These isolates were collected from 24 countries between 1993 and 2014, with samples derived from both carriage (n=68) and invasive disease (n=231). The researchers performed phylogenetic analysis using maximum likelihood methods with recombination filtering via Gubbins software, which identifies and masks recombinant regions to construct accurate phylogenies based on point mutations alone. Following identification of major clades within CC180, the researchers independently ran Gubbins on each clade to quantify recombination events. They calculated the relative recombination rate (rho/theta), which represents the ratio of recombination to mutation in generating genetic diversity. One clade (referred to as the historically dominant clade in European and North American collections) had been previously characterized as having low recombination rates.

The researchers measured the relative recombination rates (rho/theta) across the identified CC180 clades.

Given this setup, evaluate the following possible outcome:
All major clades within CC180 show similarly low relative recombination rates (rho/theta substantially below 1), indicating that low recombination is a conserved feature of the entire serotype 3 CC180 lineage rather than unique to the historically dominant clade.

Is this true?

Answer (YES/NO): NO